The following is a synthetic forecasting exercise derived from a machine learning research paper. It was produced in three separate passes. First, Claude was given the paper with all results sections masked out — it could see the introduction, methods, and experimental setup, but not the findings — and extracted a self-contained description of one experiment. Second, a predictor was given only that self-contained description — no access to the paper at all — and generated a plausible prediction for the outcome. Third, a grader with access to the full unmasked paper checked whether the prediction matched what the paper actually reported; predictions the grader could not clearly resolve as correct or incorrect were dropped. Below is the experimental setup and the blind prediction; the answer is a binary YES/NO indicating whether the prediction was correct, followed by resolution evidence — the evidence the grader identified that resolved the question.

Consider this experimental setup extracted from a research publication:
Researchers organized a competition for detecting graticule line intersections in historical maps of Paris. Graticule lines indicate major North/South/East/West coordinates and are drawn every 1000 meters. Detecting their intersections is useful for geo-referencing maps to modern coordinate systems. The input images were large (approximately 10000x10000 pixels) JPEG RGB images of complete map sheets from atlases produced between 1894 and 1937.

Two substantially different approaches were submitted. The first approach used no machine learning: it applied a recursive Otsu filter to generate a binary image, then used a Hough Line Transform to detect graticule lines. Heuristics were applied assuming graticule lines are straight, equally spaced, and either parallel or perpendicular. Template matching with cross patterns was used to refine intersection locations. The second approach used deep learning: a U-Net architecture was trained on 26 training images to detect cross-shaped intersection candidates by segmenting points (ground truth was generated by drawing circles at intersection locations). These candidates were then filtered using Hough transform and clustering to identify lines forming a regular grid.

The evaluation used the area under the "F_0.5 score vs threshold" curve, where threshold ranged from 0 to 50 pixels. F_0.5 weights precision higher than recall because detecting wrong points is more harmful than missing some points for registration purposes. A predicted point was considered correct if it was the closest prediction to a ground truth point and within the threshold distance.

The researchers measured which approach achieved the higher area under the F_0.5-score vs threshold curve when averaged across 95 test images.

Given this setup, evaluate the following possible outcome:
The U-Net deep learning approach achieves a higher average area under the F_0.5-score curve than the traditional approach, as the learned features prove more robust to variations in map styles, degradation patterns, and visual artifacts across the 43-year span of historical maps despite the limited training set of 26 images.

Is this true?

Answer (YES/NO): NO